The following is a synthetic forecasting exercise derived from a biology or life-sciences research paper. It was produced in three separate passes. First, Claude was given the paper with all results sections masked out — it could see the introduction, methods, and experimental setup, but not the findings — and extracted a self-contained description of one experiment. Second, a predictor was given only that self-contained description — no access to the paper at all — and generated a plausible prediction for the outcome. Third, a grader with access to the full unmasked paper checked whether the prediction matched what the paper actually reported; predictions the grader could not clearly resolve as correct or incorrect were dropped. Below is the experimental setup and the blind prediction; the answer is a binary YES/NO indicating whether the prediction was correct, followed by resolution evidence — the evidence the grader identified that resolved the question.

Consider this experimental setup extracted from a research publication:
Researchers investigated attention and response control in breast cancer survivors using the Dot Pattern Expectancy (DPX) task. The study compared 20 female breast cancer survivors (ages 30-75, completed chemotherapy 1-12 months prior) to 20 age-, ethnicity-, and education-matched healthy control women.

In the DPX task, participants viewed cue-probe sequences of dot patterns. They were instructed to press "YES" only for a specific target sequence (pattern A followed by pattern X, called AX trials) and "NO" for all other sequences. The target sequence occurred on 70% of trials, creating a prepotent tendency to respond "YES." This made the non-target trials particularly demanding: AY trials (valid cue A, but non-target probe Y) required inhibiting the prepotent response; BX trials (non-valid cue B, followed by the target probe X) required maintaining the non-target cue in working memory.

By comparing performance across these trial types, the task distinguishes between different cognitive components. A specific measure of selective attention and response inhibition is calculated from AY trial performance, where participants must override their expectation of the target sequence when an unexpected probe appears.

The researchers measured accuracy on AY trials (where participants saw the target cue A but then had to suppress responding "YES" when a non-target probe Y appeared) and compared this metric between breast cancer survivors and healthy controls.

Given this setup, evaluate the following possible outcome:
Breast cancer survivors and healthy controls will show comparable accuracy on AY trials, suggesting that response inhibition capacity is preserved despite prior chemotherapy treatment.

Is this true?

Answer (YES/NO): YES